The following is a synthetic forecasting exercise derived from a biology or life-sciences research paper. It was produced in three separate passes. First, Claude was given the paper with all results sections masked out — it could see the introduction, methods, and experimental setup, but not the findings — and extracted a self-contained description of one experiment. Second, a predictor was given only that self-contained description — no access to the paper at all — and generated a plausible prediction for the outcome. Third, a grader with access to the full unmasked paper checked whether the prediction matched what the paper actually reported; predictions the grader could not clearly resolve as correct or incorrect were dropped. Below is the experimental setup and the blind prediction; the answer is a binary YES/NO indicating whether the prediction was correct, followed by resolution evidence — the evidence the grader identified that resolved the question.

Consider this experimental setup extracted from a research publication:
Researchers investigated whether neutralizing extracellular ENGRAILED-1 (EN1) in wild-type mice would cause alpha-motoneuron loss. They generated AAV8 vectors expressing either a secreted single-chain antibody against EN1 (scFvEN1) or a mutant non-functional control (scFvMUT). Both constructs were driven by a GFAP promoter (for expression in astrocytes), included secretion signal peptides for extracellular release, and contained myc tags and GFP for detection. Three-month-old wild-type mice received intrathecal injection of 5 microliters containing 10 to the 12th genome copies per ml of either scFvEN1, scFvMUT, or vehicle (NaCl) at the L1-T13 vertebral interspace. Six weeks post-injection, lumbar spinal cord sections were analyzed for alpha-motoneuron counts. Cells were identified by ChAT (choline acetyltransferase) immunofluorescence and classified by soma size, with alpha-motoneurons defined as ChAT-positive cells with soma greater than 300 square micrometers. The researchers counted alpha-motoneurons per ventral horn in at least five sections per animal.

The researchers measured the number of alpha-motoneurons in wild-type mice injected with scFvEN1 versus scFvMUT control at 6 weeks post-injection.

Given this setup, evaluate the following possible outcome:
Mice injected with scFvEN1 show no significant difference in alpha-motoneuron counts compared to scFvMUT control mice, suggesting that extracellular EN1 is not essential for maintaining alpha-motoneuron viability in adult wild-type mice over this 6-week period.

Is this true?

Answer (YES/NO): NO